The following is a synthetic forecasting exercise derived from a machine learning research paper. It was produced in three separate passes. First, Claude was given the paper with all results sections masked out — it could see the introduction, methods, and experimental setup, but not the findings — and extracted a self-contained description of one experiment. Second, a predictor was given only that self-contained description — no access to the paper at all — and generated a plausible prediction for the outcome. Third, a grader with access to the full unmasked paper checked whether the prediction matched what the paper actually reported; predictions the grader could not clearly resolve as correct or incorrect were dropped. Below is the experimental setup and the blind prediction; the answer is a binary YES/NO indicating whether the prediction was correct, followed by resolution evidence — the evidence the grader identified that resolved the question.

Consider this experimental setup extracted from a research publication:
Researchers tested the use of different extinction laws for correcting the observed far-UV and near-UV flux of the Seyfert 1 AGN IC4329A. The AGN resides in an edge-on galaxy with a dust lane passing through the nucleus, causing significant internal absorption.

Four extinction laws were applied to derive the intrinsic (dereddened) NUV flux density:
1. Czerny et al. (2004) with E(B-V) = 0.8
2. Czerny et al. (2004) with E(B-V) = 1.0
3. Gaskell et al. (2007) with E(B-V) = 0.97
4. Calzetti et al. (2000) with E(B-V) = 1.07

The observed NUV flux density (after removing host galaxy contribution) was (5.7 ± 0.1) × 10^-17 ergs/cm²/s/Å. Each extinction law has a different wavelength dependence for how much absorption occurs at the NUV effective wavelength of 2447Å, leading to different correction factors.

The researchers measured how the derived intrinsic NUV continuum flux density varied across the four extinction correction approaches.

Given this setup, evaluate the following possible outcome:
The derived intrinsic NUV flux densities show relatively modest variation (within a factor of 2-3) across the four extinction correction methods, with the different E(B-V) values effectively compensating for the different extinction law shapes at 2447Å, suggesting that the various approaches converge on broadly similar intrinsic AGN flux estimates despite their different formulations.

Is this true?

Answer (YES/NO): NO